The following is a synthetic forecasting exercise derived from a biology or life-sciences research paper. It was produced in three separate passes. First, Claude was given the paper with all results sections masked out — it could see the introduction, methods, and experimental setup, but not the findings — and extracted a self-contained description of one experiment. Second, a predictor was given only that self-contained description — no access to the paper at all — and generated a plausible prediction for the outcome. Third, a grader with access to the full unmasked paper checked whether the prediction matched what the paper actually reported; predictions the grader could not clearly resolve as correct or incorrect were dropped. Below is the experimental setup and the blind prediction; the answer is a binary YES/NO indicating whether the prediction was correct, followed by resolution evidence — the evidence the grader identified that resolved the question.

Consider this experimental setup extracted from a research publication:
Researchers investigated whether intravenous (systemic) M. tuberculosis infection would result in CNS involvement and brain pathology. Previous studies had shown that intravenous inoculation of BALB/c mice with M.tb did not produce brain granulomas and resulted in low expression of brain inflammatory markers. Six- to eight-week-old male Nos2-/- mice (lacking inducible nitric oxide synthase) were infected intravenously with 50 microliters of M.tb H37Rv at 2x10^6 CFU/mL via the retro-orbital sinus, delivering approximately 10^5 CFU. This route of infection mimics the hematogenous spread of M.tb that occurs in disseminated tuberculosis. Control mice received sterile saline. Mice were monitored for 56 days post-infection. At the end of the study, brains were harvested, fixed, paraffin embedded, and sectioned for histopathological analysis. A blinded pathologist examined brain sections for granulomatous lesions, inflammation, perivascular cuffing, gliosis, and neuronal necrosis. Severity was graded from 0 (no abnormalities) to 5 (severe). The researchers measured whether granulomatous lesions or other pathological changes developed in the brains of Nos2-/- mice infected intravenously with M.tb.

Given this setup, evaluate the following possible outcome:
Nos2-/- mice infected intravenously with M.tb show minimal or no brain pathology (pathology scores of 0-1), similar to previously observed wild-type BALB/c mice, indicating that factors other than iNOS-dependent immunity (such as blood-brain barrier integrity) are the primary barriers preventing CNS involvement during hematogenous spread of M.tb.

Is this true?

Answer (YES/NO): NO